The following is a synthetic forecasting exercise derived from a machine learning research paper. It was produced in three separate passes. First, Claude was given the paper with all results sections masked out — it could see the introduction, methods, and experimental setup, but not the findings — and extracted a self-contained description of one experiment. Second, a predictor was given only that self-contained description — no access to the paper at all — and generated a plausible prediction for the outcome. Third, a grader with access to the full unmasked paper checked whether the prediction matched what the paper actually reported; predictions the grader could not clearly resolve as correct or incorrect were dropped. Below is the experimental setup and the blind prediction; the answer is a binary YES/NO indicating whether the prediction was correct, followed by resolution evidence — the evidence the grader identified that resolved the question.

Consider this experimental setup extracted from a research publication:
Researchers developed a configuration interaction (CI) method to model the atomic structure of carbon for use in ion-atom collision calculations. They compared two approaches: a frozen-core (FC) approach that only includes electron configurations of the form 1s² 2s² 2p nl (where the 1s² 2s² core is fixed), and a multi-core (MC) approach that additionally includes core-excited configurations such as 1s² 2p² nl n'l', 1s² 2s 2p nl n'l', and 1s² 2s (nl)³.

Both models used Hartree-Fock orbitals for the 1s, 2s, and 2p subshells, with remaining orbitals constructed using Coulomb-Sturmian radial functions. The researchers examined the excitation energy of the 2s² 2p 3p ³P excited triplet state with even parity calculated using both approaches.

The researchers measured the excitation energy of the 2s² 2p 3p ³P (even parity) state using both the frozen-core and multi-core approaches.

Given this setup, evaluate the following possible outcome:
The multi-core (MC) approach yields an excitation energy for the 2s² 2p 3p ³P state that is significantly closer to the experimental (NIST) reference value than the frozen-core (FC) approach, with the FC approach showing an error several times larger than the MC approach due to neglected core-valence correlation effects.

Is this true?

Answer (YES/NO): YES